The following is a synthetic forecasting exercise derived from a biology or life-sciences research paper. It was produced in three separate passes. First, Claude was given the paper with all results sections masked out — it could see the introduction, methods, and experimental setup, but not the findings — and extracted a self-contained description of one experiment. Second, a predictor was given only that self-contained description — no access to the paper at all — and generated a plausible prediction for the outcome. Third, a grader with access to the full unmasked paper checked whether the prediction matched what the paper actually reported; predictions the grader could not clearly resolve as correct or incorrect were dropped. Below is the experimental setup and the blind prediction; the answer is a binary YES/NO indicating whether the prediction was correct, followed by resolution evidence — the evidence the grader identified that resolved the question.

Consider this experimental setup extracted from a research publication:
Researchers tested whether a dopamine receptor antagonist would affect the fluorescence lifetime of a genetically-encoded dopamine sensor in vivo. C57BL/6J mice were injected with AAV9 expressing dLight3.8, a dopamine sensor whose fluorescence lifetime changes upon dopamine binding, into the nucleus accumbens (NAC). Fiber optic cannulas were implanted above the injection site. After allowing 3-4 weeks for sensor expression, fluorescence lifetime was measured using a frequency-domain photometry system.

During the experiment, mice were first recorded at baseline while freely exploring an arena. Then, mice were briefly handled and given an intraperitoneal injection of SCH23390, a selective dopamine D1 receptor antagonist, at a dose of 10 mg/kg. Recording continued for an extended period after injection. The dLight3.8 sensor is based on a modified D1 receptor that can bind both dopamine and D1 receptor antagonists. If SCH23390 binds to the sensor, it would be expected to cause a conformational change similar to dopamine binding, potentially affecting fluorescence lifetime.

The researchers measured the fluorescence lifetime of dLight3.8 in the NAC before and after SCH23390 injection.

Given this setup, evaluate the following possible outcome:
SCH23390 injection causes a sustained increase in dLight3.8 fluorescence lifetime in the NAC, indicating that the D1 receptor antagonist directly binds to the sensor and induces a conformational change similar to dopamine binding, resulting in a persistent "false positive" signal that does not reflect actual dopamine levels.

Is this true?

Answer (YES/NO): NO